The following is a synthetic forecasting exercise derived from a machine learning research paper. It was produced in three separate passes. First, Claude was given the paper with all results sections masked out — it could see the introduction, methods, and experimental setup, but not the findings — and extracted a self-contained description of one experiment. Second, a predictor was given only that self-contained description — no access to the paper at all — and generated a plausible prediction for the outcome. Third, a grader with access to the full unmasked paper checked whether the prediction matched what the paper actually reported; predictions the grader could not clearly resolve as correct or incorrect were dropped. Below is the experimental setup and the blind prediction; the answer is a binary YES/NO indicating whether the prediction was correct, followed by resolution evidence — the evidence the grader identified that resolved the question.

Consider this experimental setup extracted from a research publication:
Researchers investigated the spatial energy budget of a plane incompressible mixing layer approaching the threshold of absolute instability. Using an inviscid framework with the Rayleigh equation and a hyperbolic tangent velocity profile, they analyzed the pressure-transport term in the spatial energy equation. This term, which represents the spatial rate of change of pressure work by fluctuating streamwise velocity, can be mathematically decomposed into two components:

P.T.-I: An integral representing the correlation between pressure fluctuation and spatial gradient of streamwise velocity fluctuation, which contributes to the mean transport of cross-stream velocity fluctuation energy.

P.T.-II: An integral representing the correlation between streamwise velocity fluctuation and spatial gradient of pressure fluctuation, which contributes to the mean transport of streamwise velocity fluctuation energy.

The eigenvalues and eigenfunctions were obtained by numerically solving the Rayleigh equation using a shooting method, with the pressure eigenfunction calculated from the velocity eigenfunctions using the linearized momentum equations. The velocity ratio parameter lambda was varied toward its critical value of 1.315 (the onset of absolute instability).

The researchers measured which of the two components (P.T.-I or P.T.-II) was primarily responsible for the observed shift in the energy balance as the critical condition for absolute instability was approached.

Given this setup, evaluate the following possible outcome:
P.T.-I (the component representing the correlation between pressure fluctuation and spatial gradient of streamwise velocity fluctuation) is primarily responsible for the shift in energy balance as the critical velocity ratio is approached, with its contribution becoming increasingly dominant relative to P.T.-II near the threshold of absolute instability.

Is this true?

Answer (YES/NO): NO